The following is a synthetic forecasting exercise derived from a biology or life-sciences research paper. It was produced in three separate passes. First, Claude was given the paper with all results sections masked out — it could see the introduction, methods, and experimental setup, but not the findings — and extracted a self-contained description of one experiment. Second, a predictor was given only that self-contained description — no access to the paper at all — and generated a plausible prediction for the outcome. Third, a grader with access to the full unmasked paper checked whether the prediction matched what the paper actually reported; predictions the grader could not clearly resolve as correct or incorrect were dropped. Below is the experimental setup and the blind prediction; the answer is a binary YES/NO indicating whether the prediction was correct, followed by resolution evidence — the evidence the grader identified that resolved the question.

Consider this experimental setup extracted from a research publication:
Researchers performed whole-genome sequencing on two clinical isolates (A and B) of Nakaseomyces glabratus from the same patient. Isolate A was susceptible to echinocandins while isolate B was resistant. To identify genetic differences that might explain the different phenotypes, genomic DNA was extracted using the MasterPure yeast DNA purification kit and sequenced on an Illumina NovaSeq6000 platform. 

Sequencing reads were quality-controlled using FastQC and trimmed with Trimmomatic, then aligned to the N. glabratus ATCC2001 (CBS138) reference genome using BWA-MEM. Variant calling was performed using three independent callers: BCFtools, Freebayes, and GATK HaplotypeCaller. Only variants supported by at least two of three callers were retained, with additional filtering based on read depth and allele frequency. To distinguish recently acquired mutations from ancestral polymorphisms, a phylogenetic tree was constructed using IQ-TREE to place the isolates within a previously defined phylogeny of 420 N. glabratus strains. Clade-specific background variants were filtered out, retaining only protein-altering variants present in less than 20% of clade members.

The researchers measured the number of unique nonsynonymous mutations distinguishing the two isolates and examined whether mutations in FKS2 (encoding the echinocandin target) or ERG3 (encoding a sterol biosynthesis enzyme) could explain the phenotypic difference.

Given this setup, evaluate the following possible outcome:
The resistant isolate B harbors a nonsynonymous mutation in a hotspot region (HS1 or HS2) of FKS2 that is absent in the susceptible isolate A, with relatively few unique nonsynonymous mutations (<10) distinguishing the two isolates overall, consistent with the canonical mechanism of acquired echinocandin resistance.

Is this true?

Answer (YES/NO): NO